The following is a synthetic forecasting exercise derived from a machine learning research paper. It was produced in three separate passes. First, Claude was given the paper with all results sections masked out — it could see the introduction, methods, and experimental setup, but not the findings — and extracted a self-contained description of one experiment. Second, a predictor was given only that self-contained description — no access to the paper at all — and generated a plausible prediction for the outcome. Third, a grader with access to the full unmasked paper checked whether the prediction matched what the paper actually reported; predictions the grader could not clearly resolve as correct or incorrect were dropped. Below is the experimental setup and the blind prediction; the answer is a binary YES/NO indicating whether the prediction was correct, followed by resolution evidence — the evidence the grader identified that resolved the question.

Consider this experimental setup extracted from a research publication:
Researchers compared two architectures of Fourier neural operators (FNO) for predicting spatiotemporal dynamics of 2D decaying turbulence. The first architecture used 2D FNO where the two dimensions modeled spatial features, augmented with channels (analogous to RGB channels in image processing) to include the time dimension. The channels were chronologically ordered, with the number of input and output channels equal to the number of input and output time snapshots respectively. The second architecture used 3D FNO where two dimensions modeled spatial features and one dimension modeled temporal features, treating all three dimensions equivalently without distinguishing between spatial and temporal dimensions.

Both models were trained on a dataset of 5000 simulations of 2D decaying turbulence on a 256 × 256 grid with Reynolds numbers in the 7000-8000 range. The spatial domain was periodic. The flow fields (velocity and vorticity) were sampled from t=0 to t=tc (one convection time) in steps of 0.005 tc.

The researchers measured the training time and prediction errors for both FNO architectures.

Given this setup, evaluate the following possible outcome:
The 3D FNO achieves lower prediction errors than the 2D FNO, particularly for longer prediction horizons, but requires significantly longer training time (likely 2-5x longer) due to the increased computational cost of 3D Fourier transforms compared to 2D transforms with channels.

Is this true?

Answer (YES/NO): NO